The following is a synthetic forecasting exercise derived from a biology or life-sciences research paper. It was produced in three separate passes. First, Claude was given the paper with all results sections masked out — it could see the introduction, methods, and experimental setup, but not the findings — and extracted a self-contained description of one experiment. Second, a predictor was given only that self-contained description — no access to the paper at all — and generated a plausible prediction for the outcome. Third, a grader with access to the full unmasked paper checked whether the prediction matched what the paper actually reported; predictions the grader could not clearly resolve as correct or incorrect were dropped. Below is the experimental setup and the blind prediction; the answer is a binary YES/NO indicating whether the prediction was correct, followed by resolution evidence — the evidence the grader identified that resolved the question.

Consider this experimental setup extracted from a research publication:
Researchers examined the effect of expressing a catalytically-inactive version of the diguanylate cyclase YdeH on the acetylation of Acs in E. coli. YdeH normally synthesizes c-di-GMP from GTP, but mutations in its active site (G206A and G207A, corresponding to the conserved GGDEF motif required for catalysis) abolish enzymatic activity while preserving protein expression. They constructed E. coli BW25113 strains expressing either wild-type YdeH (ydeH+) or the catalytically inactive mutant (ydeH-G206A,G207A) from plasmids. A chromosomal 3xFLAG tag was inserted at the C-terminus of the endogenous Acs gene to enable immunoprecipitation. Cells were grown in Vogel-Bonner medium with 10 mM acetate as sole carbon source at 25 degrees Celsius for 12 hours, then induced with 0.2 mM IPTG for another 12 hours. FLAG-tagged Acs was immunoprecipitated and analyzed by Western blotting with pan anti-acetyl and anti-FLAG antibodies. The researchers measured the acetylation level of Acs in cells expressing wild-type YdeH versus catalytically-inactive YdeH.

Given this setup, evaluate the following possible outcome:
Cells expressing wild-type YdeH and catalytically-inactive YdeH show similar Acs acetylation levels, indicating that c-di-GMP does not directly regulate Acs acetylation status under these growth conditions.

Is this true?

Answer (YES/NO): NO